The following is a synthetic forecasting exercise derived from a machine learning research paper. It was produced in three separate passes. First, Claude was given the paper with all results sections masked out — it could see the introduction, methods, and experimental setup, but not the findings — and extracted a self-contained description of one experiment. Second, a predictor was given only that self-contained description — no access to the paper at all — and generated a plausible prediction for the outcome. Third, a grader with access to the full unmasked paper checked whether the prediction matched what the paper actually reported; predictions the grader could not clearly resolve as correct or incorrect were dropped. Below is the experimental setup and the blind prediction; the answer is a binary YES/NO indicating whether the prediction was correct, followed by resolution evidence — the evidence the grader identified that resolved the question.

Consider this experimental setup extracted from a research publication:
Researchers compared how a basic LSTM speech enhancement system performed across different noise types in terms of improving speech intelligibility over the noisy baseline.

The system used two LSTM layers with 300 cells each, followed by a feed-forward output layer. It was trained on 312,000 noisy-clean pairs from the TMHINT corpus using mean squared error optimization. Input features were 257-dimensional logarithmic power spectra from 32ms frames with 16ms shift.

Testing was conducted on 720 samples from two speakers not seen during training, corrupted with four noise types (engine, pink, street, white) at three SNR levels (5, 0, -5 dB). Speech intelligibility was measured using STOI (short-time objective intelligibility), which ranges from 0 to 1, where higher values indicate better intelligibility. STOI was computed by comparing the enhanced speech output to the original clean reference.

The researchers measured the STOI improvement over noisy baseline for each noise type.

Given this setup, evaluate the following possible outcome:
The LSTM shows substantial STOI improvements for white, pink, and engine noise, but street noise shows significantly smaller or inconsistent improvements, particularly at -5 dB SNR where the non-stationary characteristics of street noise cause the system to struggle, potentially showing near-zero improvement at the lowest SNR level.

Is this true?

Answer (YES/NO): NO